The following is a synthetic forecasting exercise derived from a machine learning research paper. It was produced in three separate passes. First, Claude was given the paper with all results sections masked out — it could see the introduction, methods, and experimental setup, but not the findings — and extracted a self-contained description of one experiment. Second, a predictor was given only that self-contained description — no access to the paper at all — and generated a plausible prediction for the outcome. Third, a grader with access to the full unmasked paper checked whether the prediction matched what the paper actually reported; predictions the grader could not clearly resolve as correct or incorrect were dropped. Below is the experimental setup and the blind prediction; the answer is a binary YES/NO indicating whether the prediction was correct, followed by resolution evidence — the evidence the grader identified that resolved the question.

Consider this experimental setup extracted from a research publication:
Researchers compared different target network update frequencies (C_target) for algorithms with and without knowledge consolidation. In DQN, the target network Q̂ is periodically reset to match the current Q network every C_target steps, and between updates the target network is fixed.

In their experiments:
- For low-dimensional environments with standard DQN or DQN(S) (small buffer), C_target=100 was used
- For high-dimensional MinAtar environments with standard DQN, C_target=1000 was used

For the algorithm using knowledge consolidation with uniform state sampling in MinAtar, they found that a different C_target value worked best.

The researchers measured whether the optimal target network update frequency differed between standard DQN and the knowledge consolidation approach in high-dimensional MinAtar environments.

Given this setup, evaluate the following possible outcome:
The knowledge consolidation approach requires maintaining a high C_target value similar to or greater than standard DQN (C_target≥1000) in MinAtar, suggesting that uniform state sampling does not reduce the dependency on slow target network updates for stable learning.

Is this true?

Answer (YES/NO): NO